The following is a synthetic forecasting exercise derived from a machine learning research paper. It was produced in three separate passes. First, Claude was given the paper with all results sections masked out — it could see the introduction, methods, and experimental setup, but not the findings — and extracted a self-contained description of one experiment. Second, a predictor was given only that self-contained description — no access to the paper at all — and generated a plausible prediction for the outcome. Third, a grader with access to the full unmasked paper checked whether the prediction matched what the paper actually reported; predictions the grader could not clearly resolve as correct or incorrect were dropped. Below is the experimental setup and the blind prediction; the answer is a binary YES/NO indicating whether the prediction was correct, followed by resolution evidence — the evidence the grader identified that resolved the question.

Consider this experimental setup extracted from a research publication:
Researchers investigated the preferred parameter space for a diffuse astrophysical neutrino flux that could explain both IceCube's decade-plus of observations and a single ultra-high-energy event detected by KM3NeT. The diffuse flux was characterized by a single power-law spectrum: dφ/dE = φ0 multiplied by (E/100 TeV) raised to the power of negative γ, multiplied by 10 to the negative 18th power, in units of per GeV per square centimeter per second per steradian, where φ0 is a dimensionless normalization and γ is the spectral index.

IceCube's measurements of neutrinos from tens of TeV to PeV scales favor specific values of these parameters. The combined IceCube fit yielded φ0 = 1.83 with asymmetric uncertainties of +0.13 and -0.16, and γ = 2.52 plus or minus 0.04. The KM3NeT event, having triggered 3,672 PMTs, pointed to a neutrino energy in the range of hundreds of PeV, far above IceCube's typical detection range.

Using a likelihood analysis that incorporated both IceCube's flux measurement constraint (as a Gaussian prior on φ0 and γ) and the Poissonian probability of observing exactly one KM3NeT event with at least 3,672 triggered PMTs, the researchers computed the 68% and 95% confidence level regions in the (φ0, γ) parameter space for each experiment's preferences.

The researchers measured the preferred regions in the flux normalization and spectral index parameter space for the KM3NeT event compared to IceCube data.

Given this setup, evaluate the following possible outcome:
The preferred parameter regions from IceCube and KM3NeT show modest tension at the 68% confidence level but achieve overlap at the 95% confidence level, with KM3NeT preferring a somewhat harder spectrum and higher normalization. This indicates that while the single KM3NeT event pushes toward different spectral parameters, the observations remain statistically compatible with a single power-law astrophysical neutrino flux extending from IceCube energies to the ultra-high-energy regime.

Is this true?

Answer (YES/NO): NO